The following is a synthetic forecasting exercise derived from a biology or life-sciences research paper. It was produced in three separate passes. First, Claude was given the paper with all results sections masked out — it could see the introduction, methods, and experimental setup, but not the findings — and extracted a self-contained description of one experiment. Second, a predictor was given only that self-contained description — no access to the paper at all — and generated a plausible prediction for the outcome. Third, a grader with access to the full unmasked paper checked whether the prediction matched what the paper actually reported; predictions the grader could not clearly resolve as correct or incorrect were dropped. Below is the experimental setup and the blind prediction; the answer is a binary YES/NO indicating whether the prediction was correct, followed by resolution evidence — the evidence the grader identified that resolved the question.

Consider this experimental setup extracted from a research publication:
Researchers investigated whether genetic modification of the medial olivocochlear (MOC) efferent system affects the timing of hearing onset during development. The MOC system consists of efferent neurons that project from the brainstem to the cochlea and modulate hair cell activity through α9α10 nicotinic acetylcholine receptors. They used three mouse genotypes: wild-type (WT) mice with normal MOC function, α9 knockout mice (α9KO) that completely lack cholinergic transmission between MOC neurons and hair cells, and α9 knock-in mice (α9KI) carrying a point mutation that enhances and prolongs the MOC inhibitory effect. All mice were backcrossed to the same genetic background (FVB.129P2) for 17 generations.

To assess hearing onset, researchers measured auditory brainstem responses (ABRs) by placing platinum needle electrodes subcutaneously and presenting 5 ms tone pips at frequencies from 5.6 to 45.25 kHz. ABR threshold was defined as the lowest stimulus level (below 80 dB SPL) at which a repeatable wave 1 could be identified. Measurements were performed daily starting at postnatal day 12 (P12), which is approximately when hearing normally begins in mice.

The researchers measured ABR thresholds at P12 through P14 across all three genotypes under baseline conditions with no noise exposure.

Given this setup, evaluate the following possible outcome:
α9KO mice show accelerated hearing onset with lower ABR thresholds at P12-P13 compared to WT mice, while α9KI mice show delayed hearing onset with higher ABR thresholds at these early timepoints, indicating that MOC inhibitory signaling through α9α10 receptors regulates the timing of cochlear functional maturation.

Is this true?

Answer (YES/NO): NO